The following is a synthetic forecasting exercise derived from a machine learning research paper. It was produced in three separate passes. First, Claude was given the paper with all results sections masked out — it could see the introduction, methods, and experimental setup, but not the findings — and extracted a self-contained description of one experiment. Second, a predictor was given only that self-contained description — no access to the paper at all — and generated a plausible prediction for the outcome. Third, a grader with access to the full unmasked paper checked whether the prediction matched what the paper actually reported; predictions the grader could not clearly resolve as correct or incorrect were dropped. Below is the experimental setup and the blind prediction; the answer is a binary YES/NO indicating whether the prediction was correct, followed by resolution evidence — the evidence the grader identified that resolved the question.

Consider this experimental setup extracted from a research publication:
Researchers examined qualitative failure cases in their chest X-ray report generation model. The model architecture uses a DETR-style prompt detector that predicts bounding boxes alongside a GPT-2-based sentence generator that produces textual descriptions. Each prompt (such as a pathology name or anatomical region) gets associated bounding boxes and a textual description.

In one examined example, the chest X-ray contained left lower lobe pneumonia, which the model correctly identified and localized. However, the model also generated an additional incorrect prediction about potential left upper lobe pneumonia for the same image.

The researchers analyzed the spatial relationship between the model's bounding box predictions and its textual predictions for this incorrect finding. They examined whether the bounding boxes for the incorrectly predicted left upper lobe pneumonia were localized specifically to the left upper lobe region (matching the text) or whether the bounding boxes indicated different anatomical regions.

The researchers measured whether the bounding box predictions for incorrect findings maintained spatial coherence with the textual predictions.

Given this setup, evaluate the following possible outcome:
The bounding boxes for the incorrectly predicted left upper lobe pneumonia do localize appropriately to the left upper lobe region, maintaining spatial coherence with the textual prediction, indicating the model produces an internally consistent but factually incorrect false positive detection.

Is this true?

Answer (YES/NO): NO